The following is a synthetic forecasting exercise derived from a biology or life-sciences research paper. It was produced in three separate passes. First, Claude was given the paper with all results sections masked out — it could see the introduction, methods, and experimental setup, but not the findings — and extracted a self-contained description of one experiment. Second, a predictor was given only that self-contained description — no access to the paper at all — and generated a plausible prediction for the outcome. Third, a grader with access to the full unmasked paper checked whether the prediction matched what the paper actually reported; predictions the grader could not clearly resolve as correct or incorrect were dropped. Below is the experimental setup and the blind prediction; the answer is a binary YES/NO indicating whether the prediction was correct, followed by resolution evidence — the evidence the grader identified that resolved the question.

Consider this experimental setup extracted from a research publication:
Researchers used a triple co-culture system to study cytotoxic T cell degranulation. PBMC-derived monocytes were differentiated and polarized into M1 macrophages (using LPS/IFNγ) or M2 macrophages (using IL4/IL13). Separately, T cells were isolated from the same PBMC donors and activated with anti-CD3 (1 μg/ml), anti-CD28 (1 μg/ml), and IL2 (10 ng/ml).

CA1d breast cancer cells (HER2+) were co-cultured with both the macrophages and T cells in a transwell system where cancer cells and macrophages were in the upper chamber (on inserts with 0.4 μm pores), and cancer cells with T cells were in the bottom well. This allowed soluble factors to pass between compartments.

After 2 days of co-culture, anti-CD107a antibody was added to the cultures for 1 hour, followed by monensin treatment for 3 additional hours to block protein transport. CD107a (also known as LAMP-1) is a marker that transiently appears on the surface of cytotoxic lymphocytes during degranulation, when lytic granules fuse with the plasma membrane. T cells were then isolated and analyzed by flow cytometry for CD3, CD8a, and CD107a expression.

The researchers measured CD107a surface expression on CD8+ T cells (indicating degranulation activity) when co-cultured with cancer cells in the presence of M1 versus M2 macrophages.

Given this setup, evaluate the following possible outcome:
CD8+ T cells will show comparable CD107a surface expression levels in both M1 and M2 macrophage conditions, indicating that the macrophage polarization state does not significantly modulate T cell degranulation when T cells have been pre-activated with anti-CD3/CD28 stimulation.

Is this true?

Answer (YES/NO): NO